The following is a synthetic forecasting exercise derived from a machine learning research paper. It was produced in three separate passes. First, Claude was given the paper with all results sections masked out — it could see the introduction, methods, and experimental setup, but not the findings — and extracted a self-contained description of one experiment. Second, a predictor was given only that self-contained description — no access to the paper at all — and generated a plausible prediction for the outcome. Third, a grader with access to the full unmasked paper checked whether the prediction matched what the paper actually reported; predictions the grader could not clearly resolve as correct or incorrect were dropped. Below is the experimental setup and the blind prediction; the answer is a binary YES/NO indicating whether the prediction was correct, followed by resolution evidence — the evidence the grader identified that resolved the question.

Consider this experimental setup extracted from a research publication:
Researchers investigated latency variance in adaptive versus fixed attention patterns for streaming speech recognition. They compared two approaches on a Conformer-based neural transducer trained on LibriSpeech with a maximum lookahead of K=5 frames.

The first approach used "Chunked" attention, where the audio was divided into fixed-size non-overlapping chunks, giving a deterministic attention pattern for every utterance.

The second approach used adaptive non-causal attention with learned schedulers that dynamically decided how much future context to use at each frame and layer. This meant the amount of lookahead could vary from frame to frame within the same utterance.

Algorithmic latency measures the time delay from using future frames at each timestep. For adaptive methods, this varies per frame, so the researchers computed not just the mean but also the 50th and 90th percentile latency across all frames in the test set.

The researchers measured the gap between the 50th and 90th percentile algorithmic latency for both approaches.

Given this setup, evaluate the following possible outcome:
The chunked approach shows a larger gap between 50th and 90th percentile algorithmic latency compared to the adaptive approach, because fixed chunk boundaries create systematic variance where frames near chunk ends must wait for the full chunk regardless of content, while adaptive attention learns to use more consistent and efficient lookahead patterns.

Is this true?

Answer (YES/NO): NO